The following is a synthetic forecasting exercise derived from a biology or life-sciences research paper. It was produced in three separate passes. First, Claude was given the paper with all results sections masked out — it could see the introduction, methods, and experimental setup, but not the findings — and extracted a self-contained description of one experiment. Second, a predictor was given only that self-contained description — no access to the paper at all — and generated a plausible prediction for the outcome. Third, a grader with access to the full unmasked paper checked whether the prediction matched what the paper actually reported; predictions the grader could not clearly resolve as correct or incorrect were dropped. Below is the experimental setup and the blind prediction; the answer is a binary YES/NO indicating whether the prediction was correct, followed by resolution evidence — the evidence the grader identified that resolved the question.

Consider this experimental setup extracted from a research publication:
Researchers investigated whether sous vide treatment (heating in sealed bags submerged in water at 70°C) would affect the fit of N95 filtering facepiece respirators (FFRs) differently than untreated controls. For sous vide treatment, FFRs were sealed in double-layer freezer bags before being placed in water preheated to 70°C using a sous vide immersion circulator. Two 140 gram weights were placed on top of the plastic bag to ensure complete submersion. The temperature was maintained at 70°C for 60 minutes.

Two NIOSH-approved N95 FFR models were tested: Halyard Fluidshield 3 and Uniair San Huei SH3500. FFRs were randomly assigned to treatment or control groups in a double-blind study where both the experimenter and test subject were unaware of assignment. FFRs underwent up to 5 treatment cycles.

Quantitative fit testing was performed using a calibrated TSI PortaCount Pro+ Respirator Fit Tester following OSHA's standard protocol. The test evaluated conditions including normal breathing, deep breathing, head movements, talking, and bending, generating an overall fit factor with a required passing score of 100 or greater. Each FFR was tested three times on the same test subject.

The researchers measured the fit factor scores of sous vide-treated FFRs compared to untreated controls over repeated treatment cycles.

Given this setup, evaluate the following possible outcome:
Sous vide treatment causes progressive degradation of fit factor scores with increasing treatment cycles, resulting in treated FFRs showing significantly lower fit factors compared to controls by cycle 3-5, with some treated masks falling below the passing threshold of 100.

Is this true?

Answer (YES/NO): YES